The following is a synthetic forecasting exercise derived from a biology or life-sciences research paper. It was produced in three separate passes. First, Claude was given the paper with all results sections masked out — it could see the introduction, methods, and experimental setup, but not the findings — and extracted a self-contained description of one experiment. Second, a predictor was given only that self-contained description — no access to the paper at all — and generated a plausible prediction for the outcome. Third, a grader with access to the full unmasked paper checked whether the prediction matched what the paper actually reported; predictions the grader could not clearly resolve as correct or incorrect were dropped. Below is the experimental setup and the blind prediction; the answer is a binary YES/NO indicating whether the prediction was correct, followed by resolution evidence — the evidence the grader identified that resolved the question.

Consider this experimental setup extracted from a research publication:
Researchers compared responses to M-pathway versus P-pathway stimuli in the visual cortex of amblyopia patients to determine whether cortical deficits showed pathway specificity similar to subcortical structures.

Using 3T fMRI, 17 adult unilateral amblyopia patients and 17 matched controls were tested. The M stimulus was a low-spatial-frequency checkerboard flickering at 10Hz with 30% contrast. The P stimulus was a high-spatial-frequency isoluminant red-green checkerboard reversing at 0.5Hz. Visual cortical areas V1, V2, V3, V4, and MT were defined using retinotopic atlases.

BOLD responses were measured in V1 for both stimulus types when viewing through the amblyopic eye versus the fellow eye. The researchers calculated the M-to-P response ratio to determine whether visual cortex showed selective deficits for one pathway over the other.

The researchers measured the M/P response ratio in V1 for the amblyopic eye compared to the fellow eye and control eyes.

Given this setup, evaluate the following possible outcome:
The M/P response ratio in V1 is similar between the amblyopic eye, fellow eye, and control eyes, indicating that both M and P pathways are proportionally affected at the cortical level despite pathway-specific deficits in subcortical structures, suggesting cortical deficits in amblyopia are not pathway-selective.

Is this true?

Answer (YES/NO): NO